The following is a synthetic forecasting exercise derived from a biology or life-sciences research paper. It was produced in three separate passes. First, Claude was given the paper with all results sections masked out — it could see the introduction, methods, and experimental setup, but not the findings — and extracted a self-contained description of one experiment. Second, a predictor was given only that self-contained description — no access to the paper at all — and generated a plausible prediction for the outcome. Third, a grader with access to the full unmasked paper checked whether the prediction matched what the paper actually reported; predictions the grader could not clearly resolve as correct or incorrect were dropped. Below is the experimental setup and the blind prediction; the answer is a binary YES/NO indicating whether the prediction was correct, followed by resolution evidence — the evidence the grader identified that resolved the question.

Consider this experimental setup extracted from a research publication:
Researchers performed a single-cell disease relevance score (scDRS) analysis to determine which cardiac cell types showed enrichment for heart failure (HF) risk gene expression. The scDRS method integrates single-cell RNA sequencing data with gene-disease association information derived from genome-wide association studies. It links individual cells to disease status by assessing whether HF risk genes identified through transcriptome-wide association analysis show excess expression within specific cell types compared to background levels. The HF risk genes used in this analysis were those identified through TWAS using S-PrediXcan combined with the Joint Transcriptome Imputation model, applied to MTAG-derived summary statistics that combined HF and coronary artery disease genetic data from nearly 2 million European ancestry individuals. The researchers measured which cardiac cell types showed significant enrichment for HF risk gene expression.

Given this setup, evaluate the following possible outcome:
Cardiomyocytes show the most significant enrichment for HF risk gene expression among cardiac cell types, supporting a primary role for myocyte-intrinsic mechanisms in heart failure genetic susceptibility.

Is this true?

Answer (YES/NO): NO